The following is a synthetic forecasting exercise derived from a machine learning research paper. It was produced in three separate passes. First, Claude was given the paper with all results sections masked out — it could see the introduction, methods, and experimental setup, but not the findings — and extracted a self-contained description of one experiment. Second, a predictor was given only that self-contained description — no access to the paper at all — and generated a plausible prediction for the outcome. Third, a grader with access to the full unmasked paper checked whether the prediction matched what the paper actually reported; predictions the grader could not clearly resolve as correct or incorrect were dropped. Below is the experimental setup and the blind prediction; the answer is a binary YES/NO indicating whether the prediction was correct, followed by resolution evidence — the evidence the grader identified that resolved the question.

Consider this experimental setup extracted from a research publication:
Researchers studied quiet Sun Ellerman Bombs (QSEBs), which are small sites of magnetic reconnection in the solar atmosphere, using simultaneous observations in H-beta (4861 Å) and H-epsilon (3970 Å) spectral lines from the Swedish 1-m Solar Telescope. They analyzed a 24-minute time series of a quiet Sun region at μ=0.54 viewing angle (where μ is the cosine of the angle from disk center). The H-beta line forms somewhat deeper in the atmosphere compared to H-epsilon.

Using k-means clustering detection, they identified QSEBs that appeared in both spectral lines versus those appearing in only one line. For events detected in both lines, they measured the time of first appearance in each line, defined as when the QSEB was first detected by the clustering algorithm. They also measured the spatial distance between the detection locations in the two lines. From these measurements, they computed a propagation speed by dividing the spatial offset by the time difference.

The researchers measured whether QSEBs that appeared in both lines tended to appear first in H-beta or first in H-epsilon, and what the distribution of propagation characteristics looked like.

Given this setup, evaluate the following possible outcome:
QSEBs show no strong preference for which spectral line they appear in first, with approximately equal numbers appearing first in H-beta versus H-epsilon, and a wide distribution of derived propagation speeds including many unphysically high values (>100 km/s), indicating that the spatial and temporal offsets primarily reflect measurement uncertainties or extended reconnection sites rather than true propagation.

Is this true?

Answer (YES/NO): NO